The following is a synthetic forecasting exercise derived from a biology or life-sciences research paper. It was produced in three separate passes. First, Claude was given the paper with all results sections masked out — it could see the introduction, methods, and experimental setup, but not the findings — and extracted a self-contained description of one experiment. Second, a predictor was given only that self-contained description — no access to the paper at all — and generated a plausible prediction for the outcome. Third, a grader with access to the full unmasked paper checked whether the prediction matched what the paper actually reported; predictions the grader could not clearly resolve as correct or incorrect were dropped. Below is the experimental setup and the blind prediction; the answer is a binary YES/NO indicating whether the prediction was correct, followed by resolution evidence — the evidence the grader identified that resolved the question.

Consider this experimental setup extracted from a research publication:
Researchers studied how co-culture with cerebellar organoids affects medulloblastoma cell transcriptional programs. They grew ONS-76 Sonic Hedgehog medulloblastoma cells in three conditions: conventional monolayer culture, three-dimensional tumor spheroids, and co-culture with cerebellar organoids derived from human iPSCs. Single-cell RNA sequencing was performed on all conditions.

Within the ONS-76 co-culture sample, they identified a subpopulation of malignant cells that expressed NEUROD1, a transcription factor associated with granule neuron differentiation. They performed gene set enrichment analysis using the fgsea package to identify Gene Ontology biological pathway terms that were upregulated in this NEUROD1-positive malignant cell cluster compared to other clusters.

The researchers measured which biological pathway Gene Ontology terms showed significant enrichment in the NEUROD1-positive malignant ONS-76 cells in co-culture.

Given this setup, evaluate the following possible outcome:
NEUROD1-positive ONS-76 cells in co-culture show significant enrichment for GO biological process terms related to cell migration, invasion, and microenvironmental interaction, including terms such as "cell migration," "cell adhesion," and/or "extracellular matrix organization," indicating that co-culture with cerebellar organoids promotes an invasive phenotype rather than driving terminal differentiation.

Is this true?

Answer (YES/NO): NO